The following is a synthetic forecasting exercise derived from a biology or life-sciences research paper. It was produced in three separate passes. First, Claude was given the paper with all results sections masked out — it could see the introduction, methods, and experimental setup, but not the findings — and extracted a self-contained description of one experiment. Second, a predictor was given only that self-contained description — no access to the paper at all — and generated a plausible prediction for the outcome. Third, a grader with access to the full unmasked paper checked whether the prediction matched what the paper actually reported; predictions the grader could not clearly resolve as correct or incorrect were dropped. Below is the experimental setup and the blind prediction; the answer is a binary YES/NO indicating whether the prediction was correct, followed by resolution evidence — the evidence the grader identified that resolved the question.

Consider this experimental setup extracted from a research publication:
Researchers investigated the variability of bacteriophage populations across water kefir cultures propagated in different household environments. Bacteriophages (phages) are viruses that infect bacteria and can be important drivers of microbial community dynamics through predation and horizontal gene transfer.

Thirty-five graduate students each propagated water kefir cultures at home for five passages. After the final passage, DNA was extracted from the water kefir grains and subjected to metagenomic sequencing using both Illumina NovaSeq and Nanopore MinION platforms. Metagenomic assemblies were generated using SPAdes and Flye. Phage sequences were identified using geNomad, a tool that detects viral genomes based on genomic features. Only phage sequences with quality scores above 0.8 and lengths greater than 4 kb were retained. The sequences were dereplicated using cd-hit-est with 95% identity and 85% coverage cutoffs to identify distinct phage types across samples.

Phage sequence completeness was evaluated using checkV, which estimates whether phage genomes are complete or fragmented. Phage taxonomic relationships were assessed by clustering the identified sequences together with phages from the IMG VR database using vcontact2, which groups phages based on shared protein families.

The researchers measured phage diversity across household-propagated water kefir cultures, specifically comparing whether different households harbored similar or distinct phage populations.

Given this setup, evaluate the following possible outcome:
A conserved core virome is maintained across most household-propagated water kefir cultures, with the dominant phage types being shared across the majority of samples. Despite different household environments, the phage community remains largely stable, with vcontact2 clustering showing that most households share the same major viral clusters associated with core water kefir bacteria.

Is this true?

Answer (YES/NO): NO